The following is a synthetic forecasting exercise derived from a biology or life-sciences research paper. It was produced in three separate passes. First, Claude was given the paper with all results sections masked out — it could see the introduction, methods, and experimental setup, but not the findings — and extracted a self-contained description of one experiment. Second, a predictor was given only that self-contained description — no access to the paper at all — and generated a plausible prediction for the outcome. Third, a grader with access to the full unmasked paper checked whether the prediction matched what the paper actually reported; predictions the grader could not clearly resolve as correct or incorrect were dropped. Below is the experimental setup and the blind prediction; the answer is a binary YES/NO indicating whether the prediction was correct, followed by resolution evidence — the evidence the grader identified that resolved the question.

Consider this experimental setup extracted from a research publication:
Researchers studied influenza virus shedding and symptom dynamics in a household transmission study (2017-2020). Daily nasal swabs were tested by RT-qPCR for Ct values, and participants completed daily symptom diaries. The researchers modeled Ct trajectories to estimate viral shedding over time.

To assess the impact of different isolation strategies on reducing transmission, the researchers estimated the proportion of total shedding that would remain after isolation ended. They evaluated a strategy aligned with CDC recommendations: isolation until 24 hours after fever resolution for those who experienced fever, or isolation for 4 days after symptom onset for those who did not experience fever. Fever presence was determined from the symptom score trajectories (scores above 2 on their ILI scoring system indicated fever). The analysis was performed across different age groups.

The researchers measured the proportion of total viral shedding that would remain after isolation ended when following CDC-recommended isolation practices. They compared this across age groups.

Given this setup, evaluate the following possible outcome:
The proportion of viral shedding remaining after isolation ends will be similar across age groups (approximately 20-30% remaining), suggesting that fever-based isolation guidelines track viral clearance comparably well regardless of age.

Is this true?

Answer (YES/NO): NO